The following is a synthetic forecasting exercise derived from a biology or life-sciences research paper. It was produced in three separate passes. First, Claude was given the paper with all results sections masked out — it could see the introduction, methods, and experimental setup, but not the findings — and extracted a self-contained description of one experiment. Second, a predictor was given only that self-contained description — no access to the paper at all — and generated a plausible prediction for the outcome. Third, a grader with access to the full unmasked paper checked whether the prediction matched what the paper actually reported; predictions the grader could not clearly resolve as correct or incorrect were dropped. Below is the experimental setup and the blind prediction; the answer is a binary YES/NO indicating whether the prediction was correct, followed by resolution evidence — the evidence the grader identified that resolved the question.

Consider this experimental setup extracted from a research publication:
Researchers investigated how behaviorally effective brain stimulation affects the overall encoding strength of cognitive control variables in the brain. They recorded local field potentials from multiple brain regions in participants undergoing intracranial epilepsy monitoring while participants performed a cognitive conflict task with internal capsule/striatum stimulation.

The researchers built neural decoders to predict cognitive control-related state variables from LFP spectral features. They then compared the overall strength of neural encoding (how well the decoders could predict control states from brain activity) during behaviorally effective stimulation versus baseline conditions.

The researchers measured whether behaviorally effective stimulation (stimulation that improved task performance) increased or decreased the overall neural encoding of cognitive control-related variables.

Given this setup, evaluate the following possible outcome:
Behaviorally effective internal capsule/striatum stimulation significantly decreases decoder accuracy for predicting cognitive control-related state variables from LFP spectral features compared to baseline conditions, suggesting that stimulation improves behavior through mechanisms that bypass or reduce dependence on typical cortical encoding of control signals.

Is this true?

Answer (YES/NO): NO